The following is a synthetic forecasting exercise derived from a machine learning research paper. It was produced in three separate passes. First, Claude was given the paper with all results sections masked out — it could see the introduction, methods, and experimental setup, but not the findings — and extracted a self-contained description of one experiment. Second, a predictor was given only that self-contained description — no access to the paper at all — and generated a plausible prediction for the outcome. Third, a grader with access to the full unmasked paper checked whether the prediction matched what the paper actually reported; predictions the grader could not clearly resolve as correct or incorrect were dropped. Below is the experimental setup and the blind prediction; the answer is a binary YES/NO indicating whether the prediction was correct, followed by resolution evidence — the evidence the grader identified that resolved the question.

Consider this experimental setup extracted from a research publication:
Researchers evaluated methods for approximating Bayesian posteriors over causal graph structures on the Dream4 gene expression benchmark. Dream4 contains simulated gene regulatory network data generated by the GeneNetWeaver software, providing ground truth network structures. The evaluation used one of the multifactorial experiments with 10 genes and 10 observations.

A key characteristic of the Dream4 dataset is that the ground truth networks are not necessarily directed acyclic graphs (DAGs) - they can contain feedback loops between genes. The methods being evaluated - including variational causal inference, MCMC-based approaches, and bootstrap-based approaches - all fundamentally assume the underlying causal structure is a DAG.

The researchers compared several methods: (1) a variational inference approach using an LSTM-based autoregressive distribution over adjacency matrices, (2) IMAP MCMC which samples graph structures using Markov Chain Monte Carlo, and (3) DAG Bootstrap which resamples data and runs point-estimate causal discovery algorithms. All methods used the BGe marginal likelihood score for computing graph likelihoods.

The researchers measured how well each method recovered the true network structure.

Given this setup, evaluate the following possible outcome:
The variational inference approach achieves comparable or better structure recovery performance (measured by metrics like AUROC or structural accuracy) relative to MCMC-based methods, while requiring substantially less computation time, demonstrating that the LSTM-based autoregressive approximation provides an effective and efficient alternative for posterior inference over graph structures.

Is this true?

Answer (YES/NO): YES